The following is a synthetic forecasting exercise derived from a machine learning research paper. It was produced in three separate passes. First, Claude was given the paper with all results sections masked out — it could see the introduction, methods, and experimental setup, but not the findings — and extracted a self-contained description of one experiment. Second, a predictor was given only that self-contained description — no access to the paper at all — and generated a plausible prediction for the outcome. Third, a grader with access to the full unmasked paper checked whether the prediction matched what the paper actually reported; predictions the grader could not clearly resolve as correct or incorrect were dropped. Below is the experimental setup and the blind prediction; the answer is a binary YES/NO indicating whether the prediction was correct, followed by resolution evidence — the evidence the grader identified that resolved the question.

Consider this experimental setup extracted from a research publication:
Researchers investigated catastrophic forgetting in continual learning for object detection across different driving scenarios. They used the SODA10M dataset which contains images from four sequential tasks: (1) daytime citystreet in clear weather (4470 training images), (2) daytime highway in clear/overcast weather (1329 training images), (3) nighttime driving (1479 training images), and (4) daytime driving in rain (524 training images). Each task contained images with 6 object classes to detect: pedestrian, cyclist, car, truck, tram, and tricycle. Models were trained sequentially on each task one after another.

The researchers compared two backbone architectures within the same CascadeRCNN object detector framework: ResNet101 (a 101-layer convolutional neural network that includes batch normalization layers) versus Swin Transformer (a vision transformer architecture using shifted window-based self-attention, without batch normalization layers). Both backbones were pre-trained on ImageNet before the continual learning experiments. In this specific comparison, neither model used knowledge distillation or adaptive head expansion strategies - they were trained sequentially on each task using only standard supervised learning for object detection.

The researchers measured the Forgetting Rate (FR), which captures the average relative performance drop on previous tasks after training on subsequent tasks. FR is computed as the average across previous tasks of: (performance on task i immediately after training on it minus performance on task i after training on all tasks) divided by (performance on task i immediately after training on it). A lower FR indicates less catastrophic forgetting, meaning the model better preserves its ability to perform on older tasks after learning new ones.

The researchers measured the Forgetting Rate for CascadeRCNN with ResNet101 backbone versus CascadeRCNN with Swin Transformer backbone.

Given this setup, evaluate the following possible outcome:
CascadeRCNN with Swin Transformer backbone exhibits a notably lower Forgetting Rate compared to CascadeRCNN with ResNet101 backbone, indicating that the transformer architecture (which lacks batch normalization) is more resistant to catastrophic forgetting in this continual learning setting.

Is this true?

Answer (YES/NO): YES